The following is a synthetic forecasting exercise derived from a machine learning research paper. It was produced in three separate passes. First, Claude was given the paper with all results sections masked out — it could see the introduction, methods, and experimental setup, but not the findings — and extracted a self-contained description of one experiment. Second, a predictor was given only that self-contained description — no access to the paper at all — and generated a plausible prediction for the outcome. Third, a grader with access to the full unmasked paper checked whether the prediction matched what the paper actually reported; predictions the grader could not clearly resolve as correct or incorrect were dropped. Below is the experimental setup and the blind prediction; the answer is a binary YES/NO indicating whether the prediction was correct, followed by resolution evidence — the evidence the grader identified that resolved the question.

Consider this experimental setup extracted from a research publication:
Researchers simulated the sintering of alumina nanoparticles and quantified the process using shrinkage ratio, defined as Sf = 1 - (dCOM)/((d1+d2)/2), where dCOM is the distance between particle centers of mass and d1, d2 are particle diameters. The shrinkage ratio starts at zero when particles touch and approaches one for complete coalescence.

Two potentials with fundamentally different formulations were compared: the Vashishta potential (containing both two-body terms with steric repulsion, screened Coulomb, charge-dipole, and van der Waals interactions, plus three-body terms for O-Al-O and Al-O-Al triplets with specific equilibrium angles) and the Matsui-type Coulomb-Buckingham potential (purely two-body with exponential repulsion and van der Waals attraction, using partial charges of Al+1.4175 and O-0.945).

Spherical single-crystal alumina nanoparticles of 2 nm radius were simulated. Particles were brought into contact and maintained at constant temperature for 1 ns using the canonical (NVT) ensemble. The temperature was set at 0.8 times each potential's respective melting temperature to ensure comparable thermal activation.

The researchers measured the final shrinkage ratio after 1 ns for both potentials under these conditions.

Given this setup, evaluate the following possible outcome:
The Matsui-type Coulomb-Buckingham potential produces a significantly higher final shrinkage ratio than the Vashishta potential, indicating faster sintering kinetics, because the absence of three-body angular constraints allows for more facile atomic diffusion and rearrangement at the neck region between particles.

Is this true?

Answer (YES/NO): NO